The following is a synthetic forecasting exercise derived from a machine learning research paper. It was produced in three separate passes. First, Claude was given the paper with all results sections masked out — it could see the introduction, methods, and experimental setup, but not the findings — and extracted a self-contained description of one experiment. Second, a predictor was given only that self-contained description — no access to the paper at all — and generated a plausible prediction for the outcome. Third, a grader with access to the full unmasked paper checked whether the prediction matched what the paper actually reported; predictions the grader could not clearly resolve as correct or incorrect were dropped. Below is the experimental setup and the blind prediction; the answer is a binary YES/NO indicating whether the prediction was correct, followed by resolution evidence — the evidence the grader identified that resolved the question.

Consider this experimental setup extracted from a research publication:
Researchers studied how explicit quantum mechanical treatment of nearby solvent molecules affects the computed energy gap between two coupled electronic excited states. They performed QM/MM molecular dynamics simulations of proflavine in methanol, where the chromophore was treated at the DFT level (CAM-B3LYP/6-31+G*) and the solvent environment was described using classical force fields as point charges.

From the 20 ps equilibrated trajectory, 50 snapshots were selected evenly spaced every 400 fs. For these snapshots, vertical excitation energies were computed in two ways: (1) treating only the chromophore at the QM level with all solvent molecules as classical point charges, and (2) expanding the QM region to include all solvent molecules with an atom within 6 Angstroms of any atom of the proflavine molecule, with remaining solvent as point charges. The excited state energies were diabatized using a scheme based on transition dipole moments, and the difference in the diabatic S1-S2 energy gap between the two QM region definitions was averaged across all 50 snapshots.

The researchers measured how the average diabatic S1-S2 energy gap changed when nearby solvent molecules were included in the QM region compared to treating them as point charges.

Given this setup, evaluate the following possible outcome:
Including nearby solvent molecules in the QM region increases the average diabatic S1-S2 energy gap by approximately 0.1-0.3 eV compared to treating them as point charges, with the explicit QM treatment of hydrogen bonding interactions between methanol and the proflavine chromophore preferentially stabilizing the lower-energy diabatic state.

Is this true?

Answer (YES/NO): NO